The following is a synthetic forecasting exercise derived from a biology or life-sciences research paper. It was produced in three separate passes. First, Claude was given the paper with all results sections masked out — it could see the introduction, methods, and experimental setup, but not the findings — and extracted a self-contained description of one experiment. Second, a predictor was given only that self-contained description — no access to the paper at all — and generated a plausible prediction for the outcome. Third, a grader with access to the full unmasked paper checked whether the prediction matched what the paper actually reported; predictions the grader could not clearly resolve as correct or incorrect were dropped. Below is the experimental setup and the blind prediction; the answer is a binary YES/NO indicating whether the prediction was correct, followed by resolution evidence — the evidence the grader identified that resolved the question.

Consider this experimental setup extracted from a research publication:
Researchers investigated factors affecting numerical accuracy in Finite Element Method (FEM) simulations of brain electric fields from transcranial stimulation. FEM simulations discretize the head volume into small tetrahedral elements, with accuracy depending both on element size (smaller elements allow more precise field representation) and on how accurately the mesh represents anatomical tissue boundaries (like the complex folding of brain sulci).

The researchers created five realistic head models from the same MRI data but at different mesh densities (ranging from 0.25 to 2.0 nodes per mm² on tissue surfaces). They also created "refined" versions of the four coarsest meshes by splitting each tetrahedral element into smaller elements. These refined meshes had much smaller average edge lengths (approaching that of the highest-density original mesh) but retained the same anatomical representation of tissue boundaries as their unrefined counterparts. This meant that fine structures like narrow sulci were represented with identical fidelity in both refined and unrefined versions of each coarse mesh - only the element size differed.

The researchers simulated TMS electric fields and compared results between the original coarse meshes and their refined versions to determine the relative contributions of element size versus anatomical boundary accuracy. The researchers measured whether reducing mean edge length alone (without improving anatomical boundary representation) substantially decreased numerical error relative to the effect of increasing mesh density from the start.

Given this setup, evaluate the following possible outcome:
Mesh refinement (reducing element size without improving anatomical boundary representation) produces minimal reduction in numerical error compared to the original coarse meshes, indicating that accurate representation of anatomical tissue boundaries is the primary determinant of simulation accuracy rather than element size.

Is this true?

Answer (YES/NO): YES